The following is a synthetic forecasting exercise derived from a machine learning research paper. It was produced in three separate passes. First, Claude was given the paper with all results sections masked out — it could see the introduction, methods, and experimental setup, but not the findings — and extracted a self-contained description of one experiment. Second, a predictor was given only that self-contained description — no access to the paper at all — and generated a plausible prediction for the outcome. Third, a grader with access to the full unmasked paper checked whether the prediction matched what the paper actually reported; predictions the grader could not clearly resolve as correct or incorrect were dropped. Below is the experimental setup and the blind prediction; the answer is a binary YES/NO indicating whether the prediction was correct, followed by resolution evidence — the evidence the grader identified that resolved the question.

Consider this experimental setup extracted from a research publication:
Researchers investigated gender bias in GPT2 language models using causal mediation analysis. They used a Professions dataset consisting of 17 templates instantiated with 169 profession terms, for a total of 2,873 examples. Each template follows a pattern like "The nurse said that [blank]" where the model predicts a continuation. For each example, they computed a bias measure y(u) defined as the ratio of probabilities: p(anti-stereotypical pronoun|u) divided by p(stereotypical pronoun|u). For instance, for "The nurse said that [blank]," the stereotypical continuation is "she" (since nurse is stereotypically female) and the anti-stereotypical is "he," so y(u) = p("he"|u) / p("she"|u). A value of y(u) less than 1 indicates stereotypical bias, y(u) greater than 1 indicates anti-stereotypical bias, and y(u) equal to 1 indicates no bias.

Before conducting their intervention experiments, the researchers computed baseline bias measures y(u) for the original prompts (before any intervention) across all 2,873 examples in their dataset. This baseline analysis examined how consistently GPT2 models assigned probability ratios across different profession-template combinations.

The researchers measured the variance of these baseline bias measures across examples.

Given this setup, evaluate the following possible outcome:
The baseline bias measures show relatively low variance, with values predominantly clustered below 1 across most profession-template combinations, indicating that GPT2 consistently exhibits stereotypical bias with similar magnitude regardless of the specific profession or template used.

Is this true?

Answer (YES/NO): NO